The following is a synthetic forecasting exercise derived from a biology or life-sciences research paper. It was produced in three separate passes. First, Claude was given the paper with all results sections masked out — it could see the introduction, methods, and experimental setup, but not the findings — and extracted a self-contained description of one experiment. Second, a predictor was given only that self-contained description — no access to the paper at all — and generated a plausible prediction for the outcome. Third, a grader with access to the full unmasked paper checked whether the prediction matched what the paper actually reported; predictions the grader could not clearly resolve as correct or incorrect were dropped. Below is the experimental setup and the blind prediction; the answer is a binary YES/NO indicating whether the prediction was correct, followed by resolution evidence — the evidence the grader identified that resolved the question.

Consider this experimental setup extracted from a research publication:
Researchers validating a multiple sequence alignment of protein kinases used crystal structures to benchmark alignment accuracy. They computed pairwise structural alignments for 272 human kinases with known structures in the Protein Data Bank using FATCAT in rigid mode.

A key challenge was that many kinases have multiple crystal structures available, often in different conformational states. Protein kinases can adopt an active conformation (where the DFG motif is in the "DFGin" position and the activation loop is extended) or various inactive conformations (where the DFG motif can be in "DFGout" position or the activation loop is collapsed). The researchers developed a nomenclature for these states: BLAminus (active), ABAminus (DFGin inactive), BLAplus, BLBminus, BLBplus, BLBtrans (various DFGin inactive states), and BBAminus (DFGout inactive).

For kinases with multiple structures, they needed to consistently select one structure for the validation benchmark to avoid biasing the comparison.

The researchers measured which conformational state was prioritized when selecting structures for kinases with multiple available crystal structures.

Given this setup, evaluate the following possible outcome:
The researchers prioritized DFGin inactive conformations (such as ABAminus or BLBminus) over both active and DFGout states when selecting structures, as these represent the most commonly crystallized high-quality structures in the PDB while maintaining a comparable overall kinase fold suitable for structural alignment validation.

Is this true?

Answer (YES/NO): NO